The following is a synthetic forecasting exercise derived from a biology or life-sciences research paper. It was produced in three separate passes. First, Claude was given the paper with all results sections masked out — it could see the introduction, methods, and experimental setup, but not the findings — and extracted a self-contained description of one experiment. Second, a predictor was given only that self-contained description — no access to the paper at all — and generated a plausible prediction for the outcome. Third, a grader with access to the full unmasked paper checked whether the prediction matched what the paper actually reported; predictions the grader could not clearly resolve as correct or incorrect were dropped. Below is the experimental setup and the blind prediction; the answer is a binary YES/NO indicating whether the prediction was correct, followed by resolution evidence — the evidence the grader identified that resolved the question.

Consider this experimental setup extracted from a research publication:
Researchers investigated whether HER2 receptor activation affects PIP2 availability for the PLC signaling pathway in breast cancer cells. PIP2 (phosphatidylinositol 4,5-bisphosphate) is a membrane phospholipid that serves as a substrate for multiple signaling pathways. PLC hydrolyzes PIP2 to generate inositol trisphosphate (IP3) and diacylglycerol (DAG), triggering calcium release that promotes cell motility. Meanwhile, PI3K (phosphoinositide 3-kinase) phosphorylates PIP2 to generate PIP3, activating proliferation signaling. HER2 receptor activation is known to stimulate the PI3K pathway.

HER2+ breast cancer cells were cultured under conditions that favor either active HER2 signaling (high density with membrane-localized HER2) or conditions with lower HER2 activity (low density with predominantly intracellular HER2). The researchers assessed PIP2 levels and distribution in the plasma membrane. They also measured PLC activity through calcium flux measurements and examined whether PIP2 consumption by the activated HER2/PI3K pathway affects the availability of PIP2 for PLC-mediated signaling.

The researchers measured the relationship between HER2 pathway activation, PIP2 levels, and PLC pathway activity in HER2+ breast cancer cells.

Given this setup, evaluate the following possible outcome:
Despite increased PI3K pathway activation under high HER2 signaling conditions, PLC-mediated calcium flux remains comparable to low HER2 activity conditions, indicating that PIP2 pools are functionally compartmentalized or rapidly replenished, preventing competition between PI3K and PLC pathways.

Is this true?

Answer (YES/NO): NO